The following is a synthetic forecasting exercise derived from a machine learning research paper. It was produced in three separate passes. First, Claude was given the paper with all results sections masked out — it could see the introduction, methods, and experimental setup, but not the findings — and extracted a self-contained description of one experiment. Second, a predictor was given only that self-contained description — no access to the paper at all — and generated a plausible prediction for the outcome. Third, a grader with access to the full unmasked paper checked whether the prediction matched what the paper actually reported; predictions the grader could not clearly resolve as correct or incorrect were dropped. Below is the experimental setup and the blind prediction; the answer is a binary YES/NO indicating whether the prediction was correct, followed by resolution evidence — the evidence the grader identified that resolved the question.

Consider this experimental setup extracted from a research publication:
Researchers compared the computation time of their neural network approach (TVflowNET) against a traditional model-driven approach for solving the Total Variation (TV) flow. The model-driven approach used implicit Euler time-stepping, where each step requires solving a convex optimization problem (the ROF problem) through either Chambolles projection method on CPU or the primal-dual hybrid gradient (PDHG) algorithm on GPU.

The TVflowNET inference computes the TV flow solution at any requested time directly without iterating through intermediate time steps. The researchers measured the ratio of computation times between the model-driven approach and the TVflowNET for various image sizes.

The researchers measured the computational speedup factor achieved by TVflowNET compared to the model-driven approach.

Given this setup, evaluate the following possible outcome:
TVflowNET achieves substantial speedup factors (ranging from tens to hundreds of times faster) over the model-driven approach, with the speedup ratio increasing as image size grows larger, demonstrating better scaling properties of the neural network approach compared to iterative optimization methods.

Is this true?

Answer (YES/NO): NO